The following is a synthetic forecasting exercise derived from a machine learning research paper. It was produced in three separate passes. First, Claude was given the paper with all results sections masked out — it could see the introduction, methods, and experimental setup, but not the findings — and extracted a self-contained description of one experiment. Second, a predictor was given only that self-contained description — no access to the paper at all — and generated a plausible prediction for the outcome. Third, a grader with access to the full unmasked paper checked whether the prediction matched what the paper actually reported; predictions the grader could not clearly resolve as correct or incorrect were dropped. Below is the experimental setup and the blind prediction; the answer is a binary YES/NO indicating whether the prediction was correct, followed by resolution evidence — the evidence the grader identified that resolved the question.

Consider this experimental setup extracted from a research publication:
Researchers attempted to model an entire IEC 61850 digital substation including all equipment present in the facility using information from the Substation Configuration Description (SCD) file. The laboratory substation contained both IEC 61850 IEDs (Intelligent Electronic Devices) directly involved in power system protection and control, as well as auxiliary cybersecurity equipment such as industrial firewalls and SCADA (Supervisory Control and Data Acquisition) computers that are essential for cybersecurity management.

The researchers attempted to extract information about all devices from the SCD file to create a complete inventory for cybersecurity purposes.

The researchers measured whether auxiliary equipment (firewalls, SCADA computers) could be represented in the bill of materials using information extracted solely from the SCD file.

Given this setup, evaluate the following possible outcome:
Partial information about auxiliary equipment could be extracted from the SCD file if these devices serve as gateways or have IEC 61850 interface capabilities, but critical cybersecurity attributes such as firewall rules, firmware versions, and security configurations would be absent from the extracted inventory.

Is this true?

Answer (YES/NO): NO